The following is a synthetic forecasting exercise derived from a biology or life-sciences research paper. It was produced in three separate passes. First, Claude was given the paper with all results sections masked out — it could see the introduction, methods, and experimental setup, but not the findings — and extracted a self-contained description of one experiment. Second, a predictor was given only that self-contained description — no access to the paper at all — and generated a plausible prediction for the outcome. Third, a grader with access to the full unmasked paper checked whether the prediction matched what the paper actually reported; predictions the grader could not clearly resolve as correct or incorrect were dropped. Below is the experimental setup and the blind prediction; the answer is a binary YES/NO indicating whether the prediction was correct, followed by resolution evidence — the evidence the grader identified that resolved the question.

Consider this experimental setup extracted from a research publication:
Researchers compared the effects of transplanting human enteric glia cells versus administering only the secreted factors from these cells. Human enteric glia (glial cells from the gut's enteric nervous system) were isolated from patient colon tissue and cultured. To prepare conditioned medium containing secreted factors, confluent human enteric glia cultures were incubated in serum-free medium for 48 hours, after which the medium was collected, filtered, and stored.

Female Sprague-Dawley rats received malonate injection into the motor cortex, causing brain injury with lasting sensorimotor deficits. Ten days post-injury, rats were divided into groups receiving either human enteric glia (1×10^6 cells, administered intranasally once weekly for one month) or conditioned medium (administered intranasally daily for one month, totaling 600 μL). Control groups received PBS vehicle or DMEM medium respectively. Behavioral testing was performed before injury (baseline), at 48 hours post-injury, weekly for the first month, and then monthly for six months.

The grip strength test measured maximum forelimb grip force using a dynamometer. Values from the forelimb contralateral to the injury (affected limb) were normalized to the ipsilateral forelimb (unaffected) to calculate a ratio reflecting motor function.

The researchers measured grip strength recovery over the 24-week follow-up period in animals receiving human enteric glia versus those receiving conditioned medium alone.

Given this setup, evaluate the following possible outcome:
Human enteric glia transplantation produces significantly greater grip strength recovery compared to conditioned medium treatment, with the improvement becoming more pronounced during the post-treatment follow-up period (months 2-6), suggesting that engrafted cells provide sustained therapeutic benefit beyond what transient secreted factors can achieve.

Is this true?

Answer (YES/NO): YES